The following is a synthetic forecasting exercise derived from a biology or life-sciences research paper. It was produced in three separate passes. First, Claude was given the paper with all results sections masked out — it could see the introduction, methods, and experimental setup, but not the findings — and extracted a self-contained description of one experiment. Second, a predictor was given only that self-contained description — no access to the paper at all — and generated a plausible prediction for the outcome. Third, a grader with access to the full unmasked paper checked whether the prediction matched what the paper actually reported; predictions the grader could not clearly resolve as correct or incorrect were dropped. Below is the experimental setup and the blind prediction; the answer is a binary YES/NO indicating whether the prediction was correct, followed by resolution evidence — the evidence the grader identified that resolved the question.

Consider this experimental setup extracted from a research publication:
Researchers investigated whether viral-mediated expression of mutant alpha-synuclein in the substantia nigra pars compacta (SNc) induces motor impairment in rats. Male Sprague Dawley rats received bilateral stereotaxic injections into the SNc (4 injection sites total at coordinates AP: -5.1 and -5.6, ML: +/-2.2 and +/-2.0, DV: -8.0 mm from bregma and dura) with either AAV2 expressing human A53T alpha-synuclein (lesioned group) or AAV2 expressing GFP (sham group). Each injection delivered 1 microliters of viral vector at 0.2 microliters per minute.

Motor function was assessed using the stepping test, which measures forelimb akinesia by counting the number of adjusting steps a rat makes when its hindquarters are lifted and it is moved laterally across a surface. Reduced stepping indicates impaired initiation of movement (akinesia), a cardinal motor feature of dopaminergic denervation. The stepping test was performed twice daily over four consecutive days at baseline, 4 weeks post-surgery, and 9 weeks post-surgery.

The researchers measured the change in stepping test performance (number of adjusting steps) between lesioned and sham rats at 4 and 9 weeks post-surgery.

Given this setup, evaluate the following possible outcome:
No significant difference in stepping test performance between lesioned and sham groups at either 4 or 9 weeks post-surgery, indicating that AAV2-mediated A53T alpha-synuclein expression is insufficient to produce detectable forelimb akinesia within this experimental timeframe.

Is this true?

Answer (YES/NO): NO